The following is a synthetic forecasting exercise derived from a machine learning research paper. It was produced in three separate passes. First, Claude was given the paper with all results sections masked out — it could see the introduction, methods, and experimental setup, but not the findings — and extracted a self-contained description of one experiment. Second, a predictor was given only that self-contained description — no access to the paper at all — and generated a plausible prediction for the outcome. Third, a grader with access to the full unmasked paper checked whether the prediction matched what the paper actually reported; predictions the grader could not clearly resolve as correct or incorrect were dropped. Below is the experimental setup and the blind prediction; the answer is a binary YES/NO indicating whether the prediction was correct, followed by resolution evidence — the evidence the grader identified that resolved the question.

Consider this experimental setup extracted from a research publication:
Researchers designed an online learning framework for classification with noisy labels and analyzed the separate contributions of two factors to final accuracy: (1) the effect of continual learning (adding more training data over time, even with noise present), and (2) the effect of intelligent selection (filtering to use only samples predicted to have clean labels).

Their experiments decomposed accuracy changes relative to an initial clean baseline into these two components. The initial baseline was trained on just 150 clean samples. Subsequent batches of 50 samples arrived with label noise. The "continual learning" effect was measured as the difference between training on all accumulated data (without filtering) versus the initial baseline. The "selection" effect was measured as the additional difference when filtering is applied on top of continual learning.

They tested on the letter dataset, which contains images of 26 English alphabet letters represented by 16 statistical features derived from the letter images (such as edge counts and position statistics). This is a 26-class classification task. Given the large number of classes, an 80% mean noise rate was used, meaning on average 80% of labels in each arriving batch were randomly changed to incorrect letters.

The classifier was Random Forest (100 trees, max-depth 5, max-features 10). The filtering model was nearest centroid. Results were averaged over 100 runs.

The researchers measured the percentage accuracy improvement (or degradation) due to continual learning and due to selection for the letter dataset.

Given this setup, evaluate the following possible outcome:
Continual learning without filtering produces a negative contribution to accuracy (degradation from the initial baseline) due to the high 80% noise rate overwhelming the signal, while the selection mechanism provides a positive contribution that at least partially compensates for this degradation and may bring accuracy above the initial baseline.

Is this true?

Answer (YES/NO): YES